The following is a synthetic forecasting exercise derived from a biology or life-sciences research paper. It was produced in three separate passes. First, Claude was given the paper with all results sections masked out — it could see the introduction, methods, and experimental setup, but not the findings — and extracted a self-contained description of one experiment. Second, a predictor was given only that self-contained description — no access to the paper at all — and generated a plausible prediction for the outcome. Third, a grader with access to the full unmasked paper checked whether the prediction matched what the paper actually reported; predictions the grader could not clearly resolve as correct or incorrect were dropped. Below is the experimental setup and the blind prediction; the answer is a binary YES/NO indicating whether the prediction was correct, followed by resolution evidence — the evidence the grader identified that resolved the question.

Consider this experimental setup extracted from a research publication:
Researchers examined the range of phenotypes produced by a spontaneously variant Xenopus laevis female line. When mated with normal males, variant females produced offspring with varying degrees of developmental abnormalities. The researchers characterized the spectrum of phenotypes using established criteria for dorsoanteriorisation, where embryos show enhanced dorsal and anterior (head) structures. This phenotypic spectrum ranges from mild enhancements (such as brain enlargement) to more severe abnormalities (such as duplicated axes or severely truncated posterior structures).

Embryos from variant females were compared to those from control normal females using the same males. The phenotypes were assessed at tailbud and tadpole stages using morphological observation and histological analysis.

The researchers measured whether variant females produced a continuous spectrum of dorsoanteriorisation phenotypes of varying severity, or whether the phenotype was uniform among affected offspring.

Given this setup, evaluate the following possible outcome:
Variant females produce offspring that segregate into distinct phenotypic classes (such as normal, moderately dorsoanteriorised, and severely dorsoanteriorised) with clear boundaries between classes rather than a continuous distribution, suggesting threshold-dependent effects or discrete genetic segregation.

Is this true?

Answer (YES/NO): NO